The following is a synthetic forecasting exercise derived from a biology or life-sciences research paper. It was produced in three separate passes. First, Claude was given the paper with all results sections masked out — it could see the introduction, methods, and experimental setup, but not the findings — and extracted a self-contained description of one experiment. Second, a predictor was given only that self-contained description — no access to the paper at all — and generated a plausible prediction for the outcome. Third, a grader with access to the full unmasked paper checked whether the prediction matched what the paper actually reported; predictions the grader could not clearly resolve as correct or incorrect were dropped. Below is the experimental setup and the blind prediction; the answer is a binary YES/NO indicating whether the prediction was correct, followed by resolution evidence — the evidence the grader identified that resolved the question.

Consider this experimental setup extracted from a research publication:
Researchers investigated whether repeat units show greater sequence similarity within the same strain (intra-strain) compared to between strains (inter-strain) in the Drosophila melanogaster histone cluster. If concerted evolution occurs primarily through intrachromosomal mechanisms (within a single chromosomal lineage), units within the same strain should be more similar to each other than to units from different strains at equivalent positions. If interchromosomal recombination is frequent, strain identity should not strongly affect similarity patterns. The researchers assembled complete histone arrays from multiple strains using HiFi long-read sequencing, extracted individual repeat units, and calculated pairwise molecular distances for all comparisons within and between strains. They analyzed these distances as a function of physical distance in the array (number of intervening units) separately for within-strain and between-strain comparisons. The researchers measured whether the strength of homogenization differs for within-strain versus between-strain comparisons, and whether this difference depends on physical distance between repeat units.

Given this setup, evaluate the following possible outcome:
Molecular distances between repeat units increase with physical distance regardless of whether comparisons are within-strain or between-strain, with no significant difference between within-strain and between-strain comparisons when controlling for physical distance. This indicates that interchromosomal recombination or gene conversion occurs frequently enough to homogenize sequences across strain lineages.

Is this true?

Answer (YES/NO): NO